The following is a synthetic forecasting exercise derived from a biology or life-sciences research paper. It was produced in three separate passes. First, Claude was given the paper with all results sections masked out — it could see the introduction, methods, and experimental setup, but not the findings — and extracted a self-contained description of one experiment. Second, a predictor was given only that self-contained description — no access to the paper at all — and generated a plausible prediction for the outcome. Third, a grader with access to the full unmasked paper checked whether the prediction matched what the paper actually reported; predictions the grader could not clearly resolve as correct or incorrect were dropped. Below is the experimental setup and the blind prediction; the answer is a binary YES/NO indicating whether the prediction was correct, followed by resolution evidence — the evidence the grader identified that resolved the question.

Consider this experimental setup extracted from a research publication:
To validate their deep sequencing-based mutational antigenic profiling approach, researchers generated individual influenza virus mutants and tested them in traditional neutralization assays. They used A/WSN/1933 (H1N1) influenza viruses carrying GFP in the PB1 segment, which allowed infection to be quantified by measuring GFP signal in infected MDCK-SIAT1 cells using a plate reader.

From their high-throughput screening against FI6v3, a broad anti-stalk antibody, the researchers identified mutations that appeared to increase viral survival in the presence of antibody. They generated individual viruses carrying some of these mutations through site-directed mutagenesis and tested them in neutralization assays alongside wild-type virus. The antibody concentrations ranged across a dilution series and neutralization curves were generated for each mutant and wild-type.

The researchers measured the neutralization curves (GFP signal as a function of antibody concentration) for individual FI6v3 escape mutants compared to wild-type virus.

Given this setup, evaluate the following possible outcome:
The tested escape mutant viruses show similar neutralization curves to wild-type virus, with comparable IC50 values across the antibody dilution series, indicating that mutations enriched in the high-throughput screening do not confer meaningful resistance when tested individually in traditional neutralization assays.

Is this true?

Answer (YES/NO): NO